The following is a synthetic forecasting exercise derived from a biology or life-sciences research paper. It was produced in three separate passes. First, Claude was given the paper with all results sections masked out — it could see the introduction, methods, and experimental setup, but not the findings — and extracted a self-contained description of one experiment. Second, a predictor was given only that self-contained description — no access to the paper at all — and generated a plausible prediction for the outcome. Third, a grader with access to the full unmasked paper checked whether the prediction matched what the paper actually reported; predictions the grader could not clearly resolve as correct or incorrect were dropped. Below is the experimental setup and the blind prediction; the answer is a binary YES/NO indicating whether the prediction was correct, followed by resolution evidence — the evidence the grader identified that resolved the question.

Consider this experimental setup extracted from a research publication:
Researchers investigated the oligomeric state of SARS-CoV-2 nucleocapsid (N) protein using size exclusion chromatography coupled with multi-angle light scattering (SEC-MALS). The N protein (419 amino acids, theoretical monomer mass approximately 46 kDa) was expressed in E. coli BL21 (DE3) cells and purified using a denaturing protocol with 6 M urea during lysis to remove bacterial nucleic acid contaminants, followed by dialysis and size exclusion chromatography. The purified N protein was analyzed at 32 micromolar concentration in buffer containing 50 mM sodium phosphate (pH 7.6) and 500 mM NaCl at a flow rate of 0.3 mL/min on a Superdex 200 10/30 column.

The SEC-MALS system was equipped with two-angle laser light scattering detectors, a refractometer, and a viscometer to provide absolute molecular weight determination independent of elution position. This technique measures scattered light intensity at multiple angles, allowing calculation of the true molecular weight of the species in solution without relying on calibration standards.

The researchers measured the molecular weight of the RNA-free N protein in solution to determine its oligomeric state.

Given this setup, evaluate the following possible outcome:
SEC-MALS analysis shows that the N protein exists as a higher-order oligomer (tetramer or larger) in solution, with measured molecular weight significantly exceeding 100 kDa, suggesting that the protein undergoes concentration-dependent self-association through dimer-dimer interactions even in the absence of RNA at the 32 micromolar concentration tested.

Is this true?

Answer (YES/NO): NO